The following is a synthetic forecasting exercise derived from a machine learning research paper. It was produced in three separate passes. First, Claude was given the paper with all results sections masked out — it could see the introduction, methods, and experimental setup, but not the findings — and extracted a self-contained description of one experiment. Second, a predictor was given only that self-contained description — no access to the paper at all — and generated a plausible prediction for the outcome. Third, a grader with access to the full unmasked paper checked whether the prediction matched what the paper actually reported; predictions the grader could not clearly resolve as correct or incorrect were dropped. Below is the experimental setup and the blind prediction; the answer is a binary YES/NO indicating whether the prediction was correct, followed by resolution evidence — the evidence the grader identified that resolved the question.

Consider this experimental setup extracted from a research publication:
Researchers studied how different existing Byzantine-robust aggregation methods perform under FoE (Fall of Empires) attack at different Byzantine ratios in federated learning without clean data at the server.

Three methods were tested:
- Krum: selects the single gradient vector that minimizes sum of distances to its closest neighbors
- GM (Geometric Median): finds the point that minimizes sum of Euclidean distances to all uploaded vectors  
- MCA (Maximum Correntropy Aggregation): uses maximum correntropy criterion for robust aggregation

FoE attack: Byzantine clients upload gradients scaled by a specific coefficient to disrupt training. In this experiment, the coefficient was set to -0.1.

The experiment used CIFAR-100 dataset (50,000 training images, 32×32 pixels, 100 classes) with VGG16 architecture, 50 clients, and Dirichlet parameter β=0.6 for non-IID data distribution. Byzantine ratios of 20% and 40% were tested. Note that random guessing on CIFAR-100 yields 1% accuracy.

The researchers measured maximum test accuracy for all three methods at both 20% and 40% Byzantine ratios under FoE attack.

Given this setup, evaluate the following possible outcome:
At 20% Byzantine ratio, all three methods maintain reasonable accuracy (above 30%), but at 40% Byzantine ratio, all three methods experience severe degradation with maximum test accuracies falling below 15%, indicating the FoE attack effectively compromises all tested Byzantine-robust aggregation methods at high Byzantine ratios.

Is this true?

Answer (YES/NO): NO